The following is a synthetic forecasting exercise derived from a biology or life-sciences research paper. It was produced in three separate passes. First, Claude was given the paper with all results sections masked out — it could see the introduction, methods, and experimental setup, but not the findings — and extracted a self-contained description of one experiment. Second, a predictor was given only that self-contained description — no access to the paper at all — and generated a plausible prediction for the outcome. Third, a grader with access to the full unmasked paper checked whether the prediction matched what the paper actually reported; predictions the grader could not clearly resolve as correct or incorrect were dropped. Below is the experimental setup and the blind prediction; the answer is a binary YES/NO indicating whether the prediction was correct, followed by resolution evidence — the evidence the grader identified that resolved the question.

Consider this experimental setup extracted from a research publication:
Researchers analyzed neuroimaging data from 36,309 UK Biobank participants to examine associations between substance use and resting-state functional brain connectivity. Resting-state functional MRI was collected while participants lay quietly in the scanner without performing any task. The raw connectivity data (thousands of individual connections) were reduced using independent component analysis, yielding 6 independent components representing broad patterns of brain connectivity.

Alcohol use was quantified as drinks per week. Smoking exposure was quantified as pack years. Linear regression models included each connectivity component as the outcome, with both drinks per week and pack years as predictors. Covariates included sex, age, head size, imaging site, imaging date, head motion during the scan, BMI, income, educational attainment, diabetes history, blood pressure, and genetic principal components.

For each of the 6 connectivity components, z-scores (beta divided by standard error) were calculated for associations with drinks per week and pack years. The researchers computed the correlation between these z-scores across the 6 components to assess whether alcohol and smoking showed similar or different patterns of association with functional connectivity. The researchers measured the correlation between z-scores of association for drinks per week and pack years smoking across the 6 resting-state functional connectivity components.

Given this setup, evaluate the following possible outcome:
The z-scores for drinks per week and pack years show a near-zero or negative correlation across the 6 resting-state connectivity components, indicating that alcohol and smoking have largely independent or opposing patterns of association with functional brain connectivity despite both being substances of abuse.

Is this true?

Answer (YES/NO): YES